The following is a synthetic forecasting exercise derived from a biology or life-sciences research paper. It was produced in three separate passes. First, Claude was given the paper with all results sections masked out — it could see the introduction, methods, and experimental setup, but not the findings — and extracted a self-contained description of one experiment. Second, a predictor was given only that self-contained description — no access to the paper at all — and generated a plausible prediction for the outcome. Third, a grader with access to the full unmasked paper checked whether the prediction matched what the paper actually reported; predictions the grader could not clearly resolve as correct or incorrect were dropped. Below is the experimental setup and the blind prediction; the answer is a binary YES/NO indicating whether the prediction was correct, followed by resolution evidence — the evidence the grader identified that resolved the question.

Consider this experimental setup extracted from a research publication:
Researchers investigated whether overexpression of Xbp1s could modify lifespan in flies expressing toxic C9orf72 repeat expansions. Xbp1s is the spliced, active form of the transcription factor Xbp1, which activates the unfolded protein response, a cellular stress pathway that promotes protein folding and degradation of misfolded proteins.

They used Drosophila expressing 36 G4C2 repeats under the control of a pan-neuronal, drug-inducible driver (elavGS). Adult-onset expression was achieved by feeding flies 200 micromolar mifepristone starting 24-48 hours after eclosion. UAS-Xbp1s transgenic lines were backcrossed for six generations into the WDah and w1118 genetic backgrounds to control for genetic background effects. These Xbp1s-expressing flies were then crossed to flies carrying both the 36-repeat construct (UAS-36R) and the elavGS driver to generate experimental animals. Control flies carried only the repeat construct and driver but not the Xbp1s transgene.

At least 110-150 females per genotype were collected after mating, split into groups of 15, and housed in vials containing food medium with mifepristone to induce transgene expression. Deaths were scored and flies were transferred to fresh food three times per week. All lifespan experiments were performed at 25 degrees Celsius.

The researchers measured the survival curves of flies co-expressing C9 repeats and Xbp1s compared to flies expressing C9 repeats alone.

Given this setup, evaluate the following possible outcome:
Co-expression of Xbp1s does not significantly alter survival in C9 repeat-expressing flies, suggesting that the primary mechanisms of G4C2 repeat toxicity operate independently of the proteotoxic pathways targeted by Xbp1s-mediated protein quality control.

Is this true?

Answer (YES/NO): NO